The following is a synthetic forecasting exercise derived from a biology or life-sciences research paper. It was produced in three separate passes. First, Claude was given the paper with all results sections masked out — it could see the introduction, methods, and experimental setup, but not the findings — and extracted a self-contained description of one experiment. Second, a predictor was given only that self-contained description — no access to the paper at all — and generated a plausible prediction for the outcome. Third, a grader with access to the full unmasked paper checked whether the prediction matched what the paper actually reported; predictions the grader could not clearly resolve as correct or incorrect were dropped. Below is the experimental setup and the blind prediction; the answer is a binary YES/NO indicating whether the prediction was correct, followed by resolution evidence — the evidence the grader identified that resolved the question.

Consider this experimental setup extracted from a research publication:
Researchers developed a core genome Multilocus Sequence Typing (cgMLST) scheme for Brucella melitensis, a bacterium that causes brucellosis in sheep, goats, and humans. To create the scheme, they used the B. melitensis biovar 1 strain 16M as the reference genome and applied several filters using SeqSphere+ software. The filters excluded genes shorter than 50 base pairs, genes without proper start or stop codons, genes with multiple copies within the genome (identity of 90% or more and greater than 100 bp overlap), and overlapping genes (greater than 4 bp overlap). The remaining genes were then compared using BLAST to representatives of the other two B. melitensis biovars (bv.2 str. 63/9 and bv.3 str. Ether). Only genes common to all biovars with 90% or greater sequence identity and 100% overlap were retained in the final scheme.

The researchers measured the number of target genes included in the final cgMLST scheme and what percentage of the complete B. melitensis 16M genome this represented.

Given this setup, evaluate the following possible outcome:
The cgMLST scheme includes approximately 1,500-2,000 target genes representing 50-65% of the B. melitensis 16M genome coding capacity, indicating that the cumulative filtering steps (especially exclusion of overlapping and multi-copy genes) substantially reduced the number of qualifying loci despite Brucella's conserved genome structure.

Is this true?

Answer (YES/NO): NO